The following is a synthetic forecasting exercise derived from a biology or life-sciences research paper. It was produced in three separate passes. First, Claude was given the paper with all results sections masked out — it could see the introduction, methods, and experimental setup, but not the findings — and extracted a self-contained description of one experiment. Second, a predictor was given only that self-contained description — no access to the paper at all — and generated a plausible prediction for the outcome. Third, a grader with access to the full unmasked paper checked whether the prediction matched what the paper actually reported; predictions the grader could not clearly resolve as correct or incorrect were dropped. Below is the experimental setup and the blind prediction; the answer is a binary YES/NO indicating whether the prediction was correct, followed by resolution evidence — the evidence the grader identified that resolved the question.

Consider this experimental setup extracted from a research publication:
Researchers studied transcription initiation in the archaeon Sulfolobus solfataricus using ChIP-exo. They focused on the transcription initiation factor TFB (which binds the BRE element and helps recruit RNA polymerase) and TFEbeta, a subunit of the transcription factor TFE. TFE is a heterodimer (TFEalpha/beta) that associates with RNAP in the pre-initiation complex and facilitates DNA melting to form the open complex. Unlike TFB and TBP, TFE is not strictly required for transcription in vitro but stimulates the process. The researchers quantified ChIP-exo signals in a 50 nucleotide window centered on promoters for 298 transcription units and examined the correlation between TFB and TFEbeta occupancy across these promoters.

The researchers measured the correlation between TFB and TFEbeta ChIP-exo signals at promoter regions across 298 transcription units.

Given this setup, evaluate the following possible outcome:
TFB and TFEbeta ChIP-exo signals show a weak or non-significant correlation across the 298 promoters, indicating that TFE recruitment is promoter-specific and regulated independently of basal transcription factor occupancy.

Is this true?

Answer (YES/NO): NO